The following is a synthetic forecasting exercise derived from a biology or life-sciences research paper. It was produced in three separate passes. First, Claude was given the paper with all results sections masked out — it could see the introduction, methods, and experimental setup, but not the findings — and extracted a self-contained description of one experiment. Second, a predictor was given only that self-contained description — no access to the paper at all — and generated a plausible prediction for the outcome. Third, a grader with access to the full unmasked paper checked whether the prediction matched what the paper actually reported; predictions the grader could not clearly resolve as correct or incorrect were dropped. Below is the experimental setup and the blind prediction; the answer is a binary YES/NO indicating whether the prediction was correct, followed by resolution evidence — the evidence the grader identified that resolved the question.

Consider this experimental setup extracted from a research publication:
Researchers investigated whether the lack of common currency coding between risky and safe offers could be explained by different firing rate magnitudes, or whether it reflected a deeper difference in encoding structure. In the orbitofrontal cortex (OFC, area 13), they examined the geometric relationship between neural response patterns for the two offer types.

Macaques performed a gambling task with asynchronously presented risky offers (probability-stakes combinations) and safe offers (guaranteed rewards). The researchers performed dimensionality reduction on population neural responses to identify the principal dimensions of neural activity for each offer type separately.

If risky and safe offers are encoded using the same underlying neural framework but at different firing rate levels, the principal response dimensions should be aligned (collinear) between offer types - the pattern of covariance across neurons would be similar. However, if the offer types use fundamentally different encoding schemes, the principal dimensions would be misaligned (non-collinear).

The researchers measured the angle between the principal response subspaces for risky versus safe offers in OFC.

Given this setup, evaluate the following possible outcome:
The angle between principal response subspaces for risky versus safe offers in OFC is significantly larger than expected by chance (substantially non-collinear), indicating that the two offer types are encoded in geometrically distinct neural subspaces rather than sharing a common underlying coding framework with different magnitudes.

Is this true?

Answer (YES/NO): YES